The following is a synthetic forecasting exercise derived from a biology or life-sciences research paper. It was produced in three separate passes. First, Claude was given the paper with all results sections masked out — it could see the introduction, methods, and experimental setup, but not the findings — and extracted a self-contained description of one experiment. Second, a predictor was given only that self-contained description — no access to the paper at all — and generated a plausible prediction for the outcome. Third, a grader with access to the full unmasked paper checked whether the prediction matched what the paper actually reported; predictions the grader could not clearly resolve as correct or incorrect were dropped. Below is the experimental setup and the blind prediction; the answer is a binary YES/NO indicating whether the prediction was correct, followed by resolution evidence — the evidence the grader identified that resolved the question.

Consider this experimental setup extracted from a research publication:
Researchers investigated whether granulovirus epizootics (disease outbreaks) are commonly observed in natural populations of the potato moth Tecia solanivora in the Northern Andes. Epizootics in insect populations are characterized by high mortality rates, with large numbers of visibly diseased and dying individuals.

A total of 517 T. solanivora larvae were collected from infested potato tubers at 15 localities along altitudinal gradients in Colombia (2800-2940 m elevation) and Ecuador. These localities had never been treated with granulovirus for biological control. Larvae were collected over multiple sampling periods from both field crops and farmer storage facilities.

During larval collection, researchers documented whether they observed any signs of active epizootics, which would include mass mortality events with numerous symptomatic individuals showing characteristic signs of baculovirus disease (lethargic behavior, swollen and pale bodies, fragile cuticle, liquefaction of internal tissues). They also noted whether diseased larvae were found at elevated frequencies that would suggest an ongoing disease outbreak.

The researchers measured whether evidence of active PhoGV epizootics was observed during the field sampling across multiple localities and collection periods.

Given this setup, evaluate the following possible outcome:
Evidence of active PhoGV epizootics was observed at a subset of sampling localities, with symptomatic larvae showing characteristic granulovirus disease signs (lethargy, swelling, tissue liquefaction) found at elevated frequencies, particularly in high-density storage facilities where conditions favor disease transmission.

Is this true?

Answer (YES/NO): NO